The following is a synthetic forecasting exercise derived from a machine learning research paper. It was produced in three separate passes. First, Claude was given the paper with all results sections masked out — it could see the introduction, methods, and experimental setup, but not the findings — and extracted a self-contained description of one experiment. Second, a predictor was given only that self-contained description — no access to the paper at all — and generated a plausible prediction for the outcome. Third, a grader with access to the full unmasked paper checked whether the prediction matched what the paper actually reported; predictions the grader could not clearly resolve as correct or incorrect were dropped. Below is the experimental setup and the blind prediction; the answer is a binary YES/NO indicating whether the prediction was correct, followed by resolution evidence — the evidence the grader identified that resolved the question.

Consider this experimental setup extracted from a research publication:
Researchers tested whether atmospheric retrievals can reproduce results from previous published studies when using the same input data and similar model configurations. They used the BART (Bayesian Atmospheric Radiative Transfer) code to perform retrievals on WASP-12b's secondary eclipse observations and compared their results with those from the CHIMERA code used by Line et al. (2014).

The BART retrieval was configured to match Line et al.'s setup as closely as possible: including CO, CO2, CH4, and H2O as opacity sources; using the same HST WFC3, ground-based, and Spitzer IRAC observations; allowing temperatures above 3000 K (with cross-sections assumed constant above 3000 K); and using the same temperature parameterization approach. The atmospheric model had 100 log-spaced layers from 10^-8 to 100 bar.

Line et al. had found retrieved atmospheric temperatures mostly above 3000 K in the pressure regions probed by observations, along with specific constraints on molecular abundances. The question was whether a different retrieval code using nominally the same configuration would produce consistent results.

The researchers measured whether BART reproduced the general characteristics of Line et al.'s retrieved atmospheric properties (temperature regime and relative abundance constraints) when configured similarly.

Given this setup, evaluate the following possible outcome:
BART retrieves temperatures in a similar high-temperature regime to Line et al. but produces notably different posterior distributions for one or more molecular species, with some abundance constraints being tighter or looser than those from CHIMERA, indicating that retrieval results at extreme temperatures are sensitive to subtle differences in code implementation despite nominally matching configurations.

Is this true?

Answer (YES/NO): YES